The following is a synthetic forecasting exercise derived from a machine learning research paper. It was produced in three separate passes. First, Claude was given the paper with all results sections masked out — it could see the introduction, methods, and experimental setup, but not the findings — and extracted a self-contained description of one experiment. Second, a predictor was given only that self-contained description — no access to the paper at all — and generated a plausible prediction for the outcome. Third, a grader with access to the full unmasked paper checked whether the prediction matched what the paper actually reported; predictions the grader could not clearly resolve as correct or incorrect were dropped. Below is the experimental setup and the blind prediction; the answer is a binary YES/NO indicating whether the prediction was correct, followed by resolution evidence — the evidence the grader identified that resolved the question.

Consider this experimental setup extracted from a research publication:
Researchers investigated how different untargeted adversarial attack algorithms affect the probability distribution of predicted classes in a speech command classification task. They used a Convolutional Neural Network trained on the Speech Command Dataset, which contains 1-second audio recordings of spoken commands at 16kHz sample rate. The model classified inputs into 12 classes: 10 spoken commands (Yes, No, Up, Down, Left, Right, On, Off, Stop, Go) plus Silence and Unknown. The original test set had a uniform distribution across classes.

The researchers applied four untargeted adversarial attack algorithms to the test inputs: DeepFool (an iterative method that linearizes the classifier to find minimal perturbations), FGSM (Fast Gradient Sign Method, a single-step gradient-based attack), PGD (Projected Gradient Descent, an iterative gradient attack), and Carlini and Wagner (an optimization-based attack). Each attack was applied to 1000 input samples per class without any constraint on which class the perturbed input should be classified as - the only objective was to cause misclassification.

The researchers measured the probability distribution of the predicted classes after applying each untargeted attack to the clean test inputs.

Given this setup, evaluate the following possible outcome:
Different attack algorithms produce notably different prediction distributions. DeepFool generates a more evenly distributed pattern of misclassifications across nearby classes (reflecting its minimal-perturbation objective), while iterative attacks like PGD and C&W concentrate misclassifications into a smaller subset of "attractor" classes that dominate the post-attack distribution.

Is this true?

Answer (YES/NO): NO